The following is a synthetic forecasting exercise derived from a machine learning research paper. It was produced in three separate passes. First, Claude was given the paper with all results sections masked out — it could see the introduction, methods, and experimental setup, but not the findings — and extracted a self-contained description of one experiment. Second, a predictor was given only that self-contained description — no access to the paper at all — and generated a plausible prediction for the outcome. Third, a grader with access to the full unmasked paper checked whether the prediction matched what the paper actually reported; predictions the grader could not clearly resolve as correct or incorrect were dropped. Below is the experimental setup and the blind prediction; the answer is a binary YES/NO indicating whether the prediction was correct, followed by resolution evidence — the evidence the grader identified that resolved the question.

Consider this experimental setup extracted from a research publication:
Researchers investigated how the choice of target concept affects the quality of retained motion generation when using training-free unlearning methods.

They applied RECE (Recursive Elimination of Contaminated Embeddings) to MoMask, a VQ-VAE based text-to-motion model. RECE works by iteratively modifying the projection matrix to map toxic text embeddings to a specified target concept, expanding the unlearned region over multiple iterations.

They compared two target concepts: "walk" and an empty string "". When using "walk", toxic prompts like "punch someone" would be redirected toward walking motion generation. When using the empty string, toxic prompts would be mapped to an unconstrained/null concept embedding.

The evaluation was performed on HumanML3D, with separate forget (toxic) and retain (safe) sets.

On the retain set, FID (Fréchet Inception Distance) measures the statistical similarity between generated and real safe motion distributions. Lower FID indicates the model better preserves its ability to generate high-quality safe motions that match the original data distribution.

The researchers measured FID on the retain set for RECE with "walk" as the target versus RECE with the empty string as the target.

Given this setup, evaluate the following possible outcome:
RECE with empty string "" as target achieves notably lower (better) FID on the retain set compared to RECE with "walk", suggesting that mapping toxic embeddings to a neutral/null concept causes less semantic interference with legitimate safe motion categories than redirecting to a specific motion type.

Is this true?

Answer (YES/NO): YES